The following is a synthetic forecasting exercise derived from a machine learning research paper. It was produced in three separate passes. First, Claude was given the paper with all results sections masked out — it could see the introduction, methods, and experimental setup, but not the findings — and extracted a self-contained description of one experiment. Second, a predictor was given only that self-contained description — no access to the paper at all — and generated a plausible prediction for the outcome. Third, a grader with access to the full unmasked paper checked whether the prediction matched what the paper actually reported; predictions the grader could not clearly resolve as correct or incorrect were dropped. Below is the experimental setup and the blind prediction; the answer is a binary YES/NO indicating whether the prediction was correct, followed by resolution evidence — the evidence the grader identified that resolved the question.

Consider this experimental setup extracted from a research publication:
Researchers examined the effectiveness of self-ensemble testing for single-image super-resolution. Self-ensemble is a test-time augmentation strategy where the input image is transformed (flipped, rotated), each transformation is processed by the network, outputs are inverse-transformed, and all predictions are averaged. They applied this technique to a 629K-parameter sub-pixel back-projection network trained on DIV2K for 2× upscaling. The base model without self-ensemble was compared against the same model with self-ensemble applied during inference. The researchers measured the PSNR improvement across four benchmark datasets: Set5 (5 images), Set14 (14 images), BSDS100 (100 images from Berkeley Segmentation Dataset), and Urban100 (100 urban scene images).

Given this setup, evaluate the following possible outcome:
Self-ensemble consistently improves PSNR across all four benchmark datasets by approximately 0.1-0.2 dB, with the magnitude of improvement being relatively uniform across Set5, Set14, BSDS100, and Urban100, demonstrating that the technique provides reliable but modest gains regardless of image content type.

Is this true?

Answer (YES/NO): NO